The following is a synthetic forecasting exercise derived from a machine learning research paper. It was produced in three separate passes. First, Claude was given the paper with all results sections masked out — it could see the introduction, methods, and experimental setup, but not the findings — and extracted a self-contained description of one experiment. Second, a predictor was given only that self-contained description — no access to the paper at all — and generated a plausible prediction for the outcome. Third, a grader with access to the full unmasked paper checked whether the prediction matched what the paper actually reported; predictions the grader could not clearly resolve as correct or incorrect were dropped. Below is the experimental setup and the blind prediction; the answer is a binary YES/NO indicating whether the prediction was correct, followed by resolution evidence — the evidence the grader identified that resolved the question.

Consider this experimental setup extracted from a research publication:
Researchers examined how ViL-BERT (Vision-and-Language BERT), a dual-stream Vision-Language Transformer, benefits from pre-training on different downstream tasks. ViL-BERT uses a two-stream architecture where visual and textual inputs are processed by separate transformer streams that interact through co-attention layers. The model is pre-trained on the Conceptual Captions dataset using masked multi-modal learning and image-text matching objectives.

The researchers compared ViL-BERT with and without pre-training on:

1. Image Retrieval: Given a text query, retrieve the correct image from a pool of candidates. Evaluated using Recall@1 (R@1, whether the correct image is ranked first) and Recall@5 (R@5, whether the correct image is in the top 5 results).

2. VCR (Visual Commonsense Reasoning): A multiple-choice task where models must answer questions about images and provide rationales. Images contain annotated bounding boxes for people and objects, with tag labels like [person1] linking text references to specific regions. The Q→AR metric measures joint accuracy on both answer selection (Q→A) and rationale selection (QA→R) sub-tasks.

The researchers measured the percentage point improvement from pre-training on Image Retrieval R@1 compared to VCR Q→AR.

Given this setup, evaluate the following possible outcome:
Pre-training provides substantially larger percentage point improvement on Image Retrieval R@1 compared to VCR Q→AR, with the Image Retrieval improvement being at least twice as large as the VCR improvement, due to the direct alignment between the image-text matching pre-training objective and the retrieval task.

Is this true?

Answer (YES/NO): YES